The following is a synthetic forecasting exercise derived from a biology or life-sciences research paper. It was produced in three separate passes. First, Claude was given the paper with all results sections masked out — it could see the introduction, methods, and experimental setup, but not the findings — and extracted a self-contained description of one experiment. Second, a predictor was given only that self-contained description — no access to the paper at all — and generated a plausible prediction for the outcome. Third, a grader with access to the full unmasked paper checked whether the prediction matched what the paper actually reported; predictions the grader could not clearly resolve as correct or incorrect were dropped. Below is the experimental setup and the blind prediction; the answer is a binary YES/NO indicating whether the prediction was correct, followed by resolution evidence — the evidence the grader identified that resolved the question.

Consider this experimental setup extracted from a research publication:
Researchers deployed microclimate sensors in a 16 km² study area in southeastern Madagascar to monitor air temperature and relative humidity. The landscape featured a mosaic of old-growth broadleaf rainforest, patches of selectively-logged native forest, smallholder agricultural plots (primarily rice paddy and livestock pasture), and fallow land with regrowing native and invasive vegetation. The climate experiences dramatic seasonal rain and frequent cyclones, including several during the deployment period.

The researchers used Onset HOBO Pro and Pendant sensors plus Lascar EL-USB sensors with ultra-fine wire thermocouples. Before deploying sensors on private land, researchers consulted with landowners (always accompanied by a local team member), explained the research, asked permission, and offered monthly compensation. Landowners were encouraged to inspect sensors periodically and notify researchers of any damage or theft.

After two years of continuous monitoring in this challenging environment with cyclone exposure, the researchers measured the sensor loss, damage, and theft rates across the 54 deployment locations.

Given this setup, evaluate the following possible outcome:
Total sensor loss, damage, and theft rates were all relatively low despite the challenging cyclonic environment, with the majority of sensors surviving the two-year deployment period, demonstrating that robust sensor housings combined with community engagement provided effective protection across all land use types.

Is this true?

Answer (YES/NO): NO